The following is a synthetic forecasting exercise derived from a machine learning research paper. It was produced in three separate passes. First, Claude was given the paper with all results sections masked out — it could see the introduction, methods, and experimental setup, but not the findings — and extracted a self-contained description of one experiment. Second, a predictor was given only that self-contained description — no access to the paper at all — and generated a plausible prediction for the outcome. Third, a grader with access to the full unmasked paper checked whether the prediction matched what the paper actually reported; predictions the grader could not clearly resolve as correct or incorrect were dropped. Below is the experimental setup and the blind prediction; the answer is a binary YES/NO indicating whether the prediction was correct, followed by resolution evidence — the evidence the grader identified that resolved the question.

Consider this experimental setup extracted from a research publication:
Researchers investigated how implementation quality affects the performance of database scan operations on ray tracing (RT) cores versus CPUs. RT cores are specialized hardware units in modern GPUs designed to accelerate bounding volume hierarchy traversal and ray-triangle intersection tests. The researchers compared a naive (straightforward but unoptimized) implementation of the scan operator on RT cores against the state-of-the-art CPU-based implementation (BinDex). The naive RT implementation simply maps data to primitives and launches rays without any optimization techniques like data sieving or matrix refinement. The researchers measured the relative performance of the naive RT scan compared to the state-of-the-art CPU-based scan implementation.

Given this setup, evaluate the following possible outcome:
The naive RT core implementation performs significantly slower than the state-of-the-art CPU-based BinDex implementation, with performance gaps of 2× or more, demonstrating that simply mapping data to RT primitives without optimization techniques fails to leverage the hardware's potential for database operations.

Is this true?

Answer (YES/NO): YES